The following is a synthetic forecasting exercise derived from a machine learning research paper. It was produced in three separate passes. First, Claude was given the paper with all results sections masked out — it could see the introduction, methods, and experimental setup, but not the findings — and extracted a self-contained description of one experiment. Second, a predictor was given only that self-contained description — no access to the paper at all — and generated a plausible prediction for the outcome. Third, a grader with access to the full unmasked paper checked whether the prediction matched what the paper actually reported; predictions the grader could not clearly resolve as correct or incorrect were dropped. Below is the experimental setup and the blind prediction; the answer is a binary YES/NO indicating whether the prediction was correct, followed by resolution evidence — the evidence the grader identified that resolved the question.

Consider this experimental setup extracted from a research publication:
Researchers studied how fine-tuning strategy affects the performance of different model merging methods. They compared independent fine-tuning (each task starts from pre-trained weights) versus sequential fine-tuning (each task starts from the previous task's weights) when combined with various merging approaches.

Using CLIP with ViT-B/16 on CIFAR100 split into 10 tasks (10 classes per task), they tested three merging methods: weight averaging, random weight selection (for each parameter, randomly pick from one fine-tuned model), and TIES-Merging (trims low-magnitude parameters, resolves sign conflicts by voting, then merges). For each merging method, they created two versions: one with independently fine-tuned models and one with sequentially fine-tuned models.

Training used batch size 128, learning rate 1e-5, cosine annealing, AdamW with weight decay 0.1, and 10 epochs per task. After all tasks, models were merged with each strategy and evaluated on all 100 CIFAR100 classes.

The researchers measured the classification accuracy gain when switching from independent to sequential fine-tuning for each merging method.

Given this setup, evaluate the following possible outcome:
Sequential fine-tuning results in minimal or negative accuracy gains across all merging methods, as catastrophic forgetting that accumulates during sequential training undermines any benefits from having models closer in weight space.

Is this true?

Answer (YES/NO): NO